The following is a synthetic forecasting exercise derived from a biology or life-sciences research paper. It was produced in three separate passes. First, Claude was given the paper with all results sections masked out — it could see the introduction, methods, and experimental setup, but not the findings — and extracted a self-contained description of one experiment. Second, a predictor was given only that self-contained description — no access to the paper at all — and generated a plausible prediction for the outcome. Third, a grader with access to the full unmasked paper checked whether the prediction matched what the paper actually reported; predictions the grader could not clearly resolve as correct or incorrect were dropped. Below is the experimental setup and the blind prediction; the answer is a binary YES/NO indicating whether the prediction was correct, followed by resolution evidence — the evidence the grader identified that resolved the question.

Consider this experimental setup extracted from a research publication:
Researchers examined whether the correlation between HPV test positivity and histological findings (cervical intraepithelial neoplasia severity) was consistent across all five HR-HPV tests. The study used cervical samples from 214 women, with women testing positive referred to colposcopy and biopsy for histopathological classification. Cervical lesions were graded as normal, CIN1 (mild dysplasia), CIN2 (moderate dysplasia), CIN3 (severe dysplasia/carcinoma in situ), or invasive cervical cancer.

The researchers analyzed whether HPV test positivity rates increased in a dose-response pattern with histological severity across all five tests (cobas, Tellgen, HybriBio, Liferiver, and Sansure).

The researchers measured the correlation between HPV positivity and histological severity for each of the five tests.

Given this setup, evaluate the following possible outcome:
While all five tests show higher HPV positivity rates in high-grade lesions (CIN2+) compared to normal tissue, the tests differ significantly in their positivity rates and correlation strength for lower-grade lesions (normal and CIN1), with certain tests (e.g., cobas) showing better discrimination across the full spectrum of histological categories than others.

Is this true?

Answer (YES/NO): NO